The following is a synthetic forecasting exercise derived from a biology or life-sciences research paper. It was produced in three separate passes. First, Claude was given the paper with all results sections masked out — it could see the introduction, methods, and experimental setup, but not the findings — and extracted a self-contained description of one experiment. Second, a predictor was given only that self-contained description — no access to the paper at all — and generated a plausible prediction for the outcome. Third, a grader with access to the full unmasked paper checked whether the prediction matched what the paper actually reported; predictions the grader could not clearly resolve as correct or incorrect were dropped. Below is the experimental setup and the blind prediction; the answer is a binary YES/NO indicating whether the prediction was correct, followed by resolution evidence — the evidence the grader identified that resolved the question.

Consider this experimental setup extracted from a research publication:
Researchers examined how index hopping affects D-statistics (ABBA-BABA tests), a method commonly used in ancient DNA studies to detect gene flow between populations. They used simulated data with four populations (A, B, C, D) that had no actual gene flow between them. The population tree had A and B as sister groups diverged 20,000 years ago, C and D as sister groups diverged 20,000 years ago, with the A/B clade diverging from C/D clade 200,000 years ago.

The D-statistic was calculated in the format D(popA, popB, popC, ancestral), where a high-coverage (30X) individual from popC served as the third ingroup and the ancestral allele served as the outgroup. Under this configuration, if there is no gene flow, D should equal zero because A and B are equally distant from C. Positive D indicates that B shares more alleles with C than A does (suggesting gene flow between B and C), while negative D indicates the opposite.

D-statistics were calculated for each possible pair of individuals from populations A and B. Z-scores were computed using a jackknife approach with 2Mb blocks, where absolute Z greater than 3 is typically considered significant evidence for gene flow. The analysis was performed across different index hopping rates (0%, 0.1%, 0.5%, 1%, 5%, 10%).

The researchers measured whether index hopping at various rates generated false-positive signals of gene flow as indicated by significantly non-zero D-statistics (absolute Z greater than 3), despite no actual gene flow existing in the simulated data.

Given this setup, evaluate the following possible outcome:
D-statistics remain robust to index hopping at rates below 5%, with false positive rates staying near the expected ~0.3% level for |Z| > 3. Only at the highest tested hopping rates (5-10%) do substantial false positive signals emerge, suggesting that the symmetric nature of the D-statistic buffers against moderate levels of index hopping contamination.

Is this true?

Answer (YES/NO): YES